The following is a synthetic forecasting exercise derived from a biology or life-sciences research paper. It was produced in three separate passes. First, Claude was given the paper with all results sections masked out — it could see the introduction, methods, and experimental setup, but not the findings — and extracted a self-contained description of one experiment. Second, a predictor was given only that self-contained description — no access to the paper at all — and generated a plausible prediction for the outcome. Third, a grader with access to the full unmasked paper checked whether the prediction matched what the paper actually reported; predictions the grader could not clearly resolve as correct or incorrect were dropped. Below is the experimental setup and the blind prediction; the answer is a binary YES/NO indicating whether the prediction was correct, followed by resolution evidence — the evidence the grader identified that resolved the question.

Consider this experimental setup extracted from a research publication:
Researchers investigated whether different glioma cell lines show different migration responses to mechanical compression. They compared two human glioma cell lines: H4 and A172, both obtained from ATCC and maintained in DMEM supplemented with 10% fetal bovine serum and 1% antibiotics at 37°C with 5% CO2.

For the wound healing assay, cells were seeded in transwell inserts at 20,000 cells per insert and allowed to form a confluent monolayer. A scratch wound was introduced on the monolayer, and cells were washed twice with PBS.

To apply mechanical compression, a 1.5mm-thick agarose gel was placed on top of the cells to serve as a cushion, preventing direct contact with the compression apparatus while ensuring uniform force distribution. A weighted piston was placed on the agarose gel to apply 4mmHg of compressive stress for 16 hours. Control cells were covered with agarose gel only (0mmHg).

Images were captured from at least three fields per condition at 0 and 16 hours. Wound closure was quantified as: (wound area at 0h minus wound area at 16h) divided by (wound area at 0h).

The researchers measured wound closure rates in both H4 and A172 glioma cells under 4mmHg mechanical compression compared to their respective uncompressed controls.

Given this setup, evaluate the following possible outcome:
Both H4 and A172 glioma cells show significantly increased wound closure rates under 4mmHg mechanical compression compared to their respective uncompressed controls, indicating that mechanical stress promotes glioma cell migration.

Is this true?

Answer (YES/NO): NO